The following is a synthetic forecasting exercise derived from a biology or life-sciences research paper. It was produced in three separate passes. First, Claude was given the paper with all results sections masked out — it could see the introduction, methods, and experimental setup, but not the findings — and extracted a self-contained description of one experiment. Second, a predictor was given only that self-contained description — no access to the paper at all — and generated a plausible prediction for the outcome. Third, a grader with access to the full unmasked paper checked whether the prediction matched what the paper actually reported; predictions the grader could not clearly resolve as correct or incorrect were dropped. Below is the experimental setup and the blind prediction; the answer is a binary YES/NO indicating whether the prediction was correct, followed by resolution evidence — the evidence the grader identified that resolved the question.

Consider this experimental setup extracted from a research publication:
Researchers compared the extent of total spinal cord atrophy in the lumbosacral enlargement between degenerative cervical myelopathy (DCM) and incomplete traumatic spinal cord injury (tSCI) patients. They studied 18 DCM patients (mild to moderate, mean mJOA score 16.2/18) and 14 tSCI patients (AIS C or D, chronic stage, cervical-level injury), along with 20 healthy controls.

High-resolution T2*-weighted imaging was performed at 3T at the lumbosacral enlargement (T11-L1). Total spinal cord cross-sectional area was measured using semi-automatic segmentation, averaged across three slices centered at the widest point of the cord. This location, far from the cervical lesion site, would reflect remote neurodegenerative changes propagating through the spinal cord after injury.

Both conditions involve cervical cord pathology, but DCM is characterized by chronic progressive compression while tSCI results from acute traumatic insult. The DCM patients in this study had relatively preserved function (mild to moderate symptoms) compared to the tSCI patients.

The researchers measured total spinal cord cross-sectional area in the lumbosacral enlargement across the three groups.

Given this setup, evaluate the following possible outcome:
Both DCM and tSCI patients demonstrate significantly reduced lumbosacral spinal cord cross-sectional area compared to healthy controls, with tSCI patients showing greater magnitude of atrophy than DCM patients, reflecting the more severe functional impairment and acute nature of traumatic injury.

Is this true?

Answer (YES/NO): NO